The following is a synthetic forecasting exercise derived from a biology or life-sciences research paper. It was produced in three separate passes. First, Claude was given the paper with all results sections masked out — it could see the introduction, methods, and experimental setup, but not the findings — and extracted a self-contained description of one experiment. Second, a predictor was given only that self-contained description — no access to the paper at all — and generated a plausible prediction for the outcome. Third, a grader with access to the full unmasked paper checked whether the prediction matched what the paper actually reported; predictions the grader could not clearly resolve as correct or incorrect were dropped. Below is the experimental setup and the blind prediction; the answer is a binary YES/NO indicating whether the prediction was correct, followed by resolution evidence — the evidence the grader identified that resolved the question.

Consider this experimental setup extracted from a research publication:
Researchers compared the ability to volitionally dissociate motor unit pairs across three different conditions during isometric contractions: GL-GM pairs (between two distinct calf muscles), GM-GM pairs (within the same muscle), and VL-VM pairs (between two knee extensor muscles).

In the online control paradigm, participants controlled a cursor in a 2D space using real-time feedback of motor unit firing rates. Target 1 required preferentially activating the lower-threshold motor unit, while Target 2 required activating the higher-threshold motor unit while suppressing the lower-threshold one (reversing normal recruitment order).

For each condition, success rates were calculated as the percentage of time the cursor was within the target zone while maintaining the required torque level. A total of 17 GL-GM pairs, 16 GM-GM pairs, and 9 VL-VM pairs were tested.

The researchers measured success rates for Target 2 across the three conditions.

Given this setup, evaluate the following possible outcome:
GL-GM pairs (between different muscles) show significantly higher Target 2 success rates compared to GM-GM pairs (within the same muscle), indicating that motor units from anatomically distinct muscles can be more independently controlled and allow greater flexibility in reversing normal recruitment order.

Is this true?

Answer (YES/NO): YES